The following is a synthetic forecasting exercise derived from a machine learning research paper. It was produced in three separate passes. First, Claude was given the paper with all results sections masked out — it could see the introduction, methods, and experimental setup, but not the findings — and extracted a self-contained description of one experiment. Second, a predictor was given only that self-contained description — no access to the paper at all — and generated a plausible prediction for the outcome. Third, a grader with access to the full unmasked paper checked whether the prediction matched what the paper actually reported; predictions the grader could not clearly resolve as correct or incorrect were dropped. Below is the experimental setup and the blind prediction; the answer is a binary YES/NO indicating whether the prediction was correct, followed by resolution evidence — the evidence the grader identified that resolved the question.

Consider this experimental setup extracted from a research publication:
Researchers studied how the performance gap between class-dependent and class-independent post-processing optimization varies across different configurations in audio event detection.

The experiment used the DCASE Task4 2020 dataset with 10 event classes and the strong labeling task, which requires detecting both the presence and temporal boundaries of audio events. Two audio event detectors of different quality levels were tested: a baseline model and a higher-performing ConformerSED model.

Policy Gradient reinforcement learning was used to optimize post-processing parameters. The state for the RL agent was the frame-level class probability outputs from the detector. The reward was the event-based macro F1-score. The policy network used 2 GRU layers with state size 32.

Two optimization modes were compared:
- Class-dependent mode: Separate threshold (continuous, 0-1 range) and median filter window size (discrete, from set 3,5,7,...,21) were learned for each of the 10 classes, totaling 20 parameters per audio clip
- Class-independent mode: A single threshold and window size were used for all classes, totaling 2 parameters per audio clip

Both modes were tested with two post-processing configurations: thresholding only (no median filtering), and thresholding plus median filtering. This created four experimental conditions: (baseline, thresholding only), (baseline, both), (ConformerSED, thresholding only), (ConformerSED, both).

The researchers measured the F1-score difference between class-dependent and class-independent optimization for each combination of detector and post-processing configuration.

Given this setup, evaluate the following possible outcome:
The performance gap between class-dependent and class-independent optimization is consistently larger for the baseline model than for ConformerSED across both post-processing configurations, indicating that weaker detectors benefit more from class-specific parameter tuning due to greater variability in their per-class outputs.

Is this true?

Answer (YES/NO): NO